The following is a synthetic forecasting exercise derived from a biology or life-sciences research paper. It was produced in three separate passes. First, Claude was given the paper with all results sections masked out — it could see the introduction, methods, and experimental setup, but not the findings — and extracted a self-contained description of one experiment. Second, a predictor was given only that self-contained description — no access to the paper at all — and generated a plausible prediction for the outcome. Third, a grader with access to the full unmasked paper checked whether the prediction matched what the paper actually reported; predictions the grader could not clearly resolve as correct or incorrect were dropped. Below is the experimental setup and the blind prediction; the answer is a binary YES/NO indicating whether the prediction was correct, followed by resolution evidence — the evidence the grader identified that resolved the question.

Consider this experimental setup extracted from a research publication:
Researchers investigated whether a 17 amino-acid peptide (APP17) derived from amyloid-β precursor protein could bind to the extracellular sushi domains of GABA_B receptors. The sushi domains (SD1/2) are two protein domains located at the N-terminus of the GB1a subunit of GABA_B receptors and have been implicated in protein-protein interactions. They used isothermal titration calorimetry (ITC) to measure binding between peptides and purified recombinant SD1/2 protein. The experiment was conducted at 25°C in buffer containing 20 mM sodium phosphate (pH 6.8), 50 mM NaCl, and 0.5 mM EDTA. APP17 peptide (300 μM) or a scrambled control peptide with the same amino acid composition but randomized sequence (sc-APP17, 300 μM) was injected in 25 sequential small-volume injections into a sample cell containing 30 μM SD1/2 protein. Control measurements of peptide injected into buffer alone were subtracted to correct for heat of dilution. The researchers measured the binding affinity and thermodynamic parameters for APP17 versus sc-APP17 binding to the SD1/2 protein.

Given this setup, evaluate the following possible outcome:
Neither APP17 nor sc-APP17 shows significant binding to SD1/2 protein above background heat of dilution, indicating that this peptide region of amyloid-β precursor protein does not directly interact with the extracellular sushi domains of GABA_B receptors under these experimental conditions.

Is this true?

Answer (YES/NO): NO